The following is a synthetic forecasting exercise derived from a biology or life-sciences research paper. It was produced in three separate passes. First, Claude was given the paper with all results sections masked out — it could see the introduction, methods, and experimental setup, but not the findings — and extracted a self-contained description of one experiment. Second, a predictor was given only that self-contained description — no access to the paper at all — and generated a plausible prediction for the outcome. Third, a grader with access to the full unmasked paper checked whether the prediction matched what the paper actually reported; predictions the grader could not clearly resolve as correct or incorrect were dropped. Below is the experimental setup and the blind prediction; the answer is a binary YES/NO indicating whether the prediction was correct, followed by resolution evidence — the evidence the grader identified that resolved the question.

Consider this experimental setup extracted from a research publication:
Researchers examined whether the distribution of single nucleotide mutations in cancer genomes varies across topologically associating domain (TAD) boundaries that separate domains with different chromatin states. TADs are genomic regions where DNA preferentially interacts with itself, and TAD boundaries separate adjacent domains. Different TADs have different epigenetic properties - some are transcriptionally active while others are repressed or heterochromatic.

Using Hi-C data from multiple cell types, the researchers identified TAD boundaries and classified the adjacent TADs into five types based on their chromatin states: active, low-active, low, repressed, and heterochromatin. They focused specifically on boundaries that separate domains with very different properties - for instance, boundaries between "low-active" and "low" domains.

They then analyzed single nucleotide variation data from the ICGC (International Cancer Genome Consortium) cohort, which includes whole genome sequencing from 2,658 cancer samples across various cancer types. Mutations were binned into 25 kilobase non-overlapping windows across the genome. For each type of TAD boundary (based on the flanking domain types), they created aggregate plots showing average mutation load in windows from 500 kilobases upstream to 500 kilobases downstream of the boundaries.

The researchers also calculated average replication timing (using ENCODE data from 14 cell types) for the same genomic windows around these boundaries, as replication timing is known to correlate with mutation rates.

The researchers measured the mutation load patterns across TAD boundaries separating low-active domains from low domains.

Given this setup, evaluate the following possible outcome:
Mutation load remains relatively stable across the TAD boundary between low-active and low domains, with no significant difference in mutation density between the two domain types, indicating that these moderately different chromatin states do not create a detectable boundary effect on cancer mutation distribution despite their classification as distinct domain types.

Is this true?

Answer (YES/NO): NO